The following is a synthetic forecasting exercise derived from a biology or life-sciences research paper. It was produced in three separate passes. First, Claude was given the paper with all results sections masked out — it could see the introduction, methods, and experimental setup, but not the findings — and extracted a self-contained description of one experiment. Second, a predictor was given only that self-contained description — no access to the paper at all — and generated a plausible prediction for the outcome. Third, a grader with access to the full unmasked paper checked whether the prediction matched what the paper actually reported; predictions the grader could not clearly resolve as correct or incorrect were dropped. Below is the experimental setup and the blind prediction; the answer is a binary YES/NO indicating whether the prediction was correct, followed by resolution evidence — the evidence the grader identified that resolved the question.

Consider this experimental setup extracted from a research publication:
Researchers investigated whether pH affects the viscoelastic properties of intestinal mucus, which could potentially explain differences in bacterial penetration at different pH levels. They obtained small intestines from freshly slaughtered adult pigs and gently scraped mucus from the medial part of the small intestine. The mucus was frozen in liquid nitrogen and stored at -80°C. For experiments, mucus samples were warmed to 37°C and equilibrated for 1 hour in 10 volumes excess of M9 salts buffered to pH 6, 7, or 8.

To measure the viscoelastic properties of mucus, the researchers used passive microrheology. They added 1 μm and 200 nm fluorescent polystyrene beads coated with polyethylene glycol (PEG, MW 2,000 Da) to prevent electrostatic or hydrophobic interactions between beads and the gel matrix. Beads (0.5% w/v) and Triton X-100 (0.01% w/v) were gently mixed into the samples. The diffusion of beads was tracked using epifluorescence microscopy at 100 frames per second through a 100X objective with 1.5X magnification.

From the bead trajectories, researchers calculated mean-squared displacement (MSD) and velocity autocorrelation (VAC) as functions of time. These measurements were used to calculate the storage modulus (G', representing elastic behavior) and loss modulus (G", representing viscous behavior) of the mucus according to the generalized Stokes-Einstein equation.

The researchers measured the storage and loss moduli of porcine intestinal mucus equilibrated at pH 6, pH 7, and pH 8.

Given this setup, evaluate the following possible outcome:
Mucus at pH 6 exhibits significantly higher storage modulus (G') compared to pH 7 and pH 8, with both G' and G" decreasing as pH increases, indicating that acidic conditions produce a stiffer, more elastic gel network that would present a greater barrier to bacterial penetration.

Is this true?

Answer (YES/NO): NO